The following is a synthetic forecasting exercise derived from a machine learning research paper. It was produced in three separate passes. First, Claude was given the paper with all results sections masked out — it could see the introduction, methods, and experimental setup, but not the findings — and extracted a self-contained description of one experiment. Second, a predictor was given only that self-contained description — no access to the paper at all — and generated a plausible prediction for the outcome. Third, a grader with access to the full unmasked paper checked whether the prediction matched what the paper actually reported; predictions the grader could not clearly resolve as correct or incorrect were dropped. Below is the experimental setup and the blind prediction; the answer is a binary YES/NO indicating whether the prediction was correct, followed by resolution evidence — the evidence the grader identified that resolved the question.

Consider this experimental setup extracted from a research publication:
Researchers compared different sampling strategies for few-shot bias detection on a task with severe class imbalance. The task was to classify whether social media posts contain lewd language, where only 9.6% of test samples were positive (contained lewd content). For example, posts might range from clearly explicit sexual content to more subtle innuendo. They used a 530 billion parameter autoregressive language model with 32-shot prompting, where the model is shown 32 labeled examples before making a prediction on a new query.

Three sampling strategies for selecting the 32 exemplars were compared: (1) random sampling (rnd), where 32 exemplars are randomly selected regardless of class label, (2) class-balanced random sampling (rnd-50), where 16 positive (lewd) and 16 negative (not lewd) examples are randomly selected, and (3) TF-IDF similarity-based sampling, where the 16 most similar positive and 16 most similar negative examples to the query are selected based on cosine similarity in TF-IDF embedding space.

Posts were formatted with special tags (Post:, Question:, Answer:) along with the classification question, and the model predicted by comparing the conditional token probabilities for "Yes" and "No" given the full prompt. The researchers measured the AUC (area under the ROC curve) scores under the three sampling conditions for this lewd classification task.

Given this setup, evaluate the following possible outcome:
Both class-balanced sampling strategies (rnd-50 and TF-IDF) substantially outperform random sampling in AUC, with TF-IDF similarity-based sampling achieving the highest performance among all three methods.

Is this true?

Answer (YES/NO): YES